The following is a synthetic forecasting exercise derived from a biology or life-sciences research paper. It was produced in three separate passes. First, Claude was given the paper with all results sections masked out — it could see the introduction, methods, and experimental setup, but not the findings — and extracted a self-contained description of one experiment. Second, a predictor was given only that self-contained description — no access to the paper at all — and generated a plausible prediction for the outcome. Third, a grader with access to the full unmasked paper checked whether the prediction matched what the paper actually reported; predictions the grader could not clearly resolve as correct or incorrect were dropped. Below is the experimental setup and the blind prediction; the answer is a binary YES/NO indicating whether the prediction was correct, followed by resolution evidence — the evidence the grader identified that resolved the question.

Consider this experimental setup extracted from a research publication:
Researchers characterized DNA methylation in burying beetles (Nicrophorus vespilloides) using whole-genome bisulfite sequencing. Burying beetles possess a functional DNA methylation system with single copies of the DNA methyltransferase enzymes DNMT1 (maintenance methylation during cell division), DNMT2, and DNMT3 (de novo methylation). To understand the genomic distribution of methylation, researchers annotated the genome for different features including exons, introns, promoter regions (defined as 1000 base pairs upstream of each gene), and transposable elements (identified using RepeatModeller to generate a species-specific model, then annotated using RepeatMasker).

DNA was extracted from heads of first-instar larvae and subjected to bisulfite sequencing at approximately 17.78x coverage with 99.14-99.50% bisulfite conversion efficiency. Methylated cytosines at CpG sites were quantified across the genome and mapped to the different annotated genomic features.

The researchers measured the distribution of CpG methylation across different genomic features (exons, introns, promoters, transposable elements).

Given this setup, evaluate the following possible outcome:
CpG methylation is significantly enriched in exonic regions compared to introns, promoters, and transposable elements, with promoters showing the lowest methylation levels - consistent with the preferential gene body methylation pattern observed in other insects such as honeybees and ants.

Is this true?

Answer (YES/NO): NO